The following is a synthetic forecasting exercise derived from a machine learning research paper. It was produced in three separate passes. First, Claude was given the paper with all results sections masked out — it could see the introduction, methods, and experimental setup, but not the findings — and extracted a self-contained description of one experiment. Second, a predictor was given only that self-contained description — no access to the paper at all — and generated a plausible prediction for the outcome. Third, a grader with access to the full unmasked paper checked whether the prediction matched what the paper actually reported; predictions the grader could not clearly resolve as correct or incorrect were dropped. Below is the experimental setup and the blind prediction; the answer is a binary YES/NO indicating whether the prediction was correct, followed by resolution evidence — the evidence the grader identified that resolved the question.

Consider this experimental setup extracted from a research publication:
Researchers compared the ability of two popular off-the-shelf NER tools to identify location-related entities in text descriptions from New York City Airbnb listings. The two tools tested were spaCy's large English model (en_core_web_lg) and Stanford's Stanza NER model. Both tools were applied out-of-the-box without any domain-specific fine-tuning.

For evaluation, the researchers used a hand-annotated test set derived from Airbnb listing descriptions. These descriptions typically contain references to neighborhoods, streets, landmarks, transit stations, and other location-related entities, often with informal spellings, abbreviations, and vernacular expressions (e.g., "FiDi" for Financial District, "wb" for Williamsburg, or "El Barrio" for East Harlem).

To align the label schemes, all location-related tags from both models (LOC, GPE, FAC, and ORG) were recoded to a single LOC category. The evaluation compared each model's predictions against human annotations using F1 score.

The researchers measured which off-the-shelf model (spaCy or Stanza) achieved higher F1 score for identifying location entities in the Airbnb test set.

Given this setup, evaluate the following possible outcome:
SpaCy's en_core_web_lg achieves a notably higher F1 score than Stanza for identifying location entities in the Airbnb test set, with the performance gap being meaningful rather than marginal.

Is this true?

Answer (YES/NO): YES